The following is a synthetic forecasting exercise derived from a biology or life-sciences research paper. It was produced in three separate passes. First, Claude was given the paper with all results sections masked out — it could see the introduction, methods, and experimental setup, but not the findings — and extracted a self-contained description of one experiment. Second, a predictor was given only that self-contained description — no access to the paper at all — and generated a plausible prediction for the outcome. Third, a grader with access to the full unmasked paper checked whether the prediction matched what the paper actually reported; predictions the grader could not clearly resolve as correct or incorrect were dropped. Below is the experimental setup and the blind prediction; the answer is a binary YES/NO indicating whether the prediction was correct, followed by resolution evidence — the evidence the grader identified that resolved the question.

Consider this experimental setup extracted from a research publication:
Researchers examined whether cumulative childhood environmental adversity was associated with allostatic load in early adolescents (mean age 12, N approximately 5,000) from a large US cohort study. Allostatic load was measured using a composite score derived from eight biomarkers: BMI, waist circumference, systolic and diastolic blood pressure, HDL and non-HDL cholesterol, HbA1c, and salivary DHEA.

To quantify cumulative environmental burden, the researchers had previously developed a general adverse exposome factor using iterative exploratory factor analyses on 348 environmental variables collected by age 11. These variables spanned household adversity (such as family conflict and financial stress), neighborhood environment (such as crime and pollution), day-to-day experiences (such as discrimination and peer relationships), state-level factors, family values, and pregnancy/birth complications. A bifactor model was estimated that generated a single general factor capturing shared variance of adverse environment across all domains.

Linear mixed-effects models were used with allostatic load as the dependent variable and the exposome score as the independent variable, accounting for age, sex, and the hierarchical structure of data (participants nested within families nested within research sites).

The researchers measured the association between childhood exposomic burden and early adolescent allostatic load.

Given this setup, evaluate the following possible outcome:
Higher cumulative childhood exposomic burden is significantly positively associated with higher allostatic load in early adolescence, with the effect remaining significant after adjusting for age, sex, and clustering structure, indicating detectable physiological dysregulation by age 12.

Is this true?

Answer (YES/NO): YES